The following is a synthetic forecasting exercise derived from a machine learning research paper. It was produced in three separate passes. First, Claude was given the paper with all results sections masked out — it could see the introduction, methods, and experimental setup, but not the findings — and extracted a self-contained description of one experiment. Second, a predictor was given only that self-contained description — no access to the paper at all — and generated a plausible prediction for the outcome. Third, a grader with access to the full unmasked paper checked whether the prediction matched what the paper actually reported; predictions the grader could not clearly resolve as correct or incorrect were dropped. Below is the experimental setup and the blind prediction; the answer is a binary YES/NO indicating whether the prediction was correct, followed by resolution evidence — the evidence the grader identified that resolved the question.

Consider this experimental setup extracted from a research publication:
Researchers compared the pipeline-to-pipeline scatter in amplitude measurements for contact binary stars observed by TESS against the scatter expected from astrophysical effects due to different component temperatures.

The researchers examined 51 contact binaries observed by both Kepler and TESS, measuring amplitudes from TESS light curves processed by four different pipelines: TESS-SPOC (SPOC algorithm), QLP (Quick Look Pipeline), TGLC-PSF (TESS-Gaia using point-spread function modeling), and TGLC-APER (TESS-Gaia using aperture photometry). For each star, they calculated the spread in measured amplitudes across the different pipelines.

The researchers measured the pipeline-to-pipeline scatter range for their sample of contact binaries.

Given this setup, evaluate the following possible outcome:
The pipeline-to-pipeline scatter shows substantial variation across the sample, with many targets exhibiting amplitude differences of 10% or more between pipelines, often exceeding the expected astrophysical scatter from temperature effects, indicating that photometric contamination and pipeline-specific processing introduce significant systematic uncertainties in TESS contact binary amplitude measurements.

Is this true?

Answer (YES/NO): YES